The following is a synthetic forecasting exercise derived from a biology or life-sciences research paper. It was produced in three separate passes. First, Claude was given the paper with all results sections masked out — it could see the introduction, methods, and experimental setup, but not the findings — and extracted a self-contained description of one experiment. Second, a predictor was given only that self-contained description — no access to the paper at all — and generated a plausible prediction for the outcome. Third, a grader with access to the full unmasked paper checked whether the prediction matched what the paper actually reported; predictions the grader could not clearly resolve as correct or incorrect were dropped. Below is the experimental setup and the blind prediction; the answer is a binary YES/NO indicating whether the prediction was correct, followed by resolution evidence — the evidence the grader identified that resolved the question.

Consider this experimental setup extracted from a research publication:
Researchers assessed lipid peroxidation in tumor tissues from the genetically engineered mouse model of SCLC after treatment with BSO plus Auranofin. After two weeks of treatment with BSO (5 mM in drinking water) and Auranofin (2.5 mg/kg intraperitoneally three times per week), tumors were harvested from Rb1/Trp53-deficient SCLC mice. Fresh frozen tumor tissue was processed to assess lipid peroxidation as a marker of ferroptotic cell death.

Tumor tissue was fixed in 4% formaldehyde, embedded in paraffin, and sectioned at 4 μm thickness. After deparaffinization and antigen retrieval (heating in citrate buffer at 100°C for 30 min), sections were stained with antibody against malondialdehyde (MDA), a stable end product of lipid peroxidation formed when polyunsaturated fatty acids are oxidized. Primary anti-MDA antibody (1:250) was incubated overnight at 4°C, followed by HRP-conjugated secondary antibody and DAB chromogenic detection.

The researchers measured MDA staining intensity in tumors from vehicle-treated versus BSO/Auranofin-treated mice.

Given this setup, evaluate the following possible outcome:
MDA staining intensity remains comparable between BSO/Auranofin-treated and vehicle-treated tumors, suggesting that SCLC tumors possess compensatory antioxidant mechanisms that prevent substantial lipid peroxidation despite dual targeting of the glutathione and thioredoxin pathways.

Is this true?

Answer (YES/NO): NO